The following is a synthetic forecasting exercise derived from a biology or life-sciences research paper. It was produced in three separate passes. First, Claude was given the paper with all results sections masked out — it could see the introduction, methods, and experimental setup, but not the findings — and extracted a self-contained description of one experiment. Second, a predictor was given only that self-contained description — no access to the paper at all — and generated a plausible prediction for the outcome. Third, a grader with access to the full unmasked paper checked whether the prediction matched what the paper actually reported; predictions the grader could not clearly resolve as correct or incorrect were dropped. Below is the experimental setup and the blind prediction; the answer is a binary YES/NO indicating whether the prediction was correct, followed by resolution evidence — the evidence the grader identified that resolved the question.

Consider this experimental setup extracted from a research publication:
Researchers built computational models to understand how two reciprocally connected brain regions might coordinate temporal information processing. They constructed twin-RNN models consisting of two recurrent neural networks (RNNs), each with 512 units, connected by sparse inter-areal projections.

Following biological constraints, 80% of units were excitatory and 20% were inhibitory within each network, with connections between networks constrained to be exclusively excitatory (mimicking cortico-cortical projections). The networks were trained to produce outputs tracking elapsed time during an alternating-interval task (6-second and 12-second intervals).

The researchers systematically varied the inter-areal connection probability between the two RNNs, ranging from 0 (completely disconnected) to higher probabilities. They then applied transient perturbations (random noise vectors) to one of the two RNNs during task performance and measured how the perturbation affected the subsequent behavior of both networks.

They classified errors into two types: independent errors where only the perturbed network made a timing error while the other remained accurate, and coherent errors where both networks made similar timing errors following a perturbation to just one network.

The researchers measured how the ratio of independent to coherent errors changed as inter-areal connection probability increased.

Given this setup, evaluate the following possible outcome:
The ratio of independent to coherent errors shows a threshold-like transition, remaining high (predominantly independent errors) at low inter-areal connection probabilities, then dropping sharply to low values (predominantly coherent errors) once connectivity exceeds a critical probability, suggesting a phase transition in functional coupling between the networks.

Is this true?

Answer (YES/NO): NO